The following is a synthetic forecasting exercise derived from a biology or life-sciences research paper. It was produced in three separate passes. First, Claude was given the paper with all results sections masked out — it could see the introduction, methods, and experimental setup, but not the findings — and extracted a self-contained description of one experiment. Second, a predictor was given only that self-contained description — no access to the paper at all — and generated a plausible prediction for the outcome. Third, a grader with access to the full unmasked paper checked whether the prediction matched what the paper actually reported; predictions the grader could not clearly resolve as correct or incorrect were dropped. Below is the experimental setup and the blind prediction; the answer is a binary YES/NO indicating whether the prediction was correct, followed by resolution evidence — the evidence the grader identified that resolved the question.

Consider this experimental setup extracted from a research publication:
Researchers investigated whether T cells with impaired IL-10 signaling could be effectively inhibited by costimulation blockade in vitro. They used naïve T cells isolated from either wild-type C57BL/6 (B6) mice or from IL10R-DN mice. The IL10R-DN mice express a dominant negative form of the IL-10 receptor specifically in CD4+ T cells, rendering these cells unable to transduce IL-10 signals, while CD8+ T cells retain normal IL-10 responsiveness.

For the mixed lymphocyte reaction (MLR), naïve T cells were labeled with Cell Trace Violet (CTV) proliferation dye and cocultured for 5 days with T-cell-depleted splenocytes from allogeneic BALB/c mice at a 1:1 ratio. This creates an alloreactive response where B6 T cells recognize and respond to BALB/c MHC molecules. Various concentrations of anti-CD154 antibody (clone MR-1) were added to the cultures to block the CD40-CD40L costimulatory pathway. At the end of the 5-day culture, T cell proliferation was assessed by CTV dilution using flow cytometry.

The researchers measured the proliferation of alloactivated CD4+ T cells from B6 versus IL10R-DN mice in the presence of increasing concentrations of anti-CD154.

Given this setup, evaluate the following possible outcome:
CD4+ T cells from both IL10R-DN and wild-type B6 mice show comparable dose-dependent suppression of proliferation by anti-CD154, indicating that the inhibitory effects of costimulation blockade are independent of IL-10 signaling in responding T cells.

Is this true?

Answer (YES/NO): YES